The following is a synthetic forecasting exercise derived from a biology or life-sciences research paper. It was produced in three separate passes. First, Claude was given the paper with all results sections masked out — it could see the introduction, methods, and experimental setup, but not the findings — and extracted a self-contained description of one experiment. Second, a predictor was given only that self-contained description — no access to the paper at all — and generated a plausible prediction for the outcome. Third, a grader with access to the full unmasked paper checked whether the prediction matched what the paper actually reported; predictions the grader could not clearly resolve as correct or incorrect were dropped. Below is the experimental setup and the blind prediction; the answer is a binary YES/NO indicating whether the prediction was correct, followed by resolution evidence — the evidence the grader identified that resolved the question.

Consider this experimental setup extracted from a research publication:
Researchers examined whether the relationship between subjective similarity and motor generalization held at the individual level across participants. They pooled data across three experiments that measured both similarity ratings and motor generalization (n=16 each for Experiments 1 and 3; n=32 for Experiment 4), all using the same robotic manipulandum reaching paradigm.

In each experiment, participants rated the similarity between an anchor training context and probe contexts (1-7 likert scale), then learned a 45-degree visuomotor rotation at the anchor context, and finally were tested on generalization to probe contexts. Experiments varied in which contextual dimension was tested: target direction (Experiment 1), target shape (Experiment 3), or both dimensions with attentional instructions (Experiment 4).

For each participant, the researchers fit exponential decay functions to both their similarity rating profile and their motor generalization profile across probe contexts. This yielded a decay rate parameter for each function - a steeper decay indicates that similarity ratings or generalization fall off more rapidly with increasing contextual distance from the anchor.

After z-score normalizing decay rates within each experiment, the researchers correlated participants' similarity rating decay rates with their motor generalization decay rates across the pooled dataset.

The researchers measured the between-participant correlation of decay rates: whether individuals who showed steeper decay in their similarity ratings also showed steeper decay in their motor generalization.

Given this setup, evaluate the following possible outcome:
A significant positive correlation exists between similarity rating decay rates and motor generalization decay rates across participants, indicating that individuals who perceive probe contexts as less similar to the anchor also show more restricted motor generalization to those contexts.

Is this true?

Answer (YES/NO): YES